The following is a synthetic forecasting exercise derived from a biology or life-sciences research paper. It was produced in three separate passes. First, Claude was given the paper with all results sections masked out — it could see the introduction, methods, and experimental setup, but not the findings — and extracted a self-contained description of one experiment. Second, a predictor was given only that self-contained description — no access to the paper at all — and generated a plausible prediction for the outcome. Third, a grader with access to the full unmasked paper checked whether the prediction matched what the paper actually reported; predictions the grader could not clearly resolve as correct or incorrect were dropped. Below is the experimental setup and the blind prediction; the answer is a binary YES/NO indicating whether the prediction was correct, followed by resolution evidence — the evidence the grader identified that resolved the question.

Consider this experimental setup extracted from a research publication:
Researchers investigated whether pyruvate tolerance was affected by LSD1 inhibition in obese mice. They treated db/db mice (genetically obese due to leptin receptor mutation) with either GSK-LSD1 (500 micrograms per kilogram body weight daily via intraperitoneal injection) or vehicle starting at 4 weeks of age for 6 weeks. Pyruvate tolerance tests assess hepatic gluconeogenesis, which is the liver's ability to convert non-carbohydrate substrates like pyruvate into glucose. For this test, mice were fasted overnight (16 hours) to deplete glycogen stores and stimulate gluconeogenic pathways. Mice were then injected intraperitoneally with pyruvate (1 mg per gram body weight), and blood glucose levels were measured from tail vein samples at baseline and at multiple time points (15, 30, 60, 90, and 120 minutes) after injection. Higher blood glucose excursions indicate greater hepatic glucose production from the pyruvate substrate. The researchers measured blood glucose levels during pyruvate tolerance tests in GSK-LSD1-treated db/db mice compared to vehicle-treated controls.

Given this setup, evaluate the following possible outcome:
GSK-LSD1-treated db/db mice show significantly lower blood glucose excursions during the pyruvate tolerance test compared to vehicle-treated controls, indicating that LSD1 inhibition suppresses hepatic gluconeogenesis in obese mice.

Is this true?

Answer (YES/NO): YES